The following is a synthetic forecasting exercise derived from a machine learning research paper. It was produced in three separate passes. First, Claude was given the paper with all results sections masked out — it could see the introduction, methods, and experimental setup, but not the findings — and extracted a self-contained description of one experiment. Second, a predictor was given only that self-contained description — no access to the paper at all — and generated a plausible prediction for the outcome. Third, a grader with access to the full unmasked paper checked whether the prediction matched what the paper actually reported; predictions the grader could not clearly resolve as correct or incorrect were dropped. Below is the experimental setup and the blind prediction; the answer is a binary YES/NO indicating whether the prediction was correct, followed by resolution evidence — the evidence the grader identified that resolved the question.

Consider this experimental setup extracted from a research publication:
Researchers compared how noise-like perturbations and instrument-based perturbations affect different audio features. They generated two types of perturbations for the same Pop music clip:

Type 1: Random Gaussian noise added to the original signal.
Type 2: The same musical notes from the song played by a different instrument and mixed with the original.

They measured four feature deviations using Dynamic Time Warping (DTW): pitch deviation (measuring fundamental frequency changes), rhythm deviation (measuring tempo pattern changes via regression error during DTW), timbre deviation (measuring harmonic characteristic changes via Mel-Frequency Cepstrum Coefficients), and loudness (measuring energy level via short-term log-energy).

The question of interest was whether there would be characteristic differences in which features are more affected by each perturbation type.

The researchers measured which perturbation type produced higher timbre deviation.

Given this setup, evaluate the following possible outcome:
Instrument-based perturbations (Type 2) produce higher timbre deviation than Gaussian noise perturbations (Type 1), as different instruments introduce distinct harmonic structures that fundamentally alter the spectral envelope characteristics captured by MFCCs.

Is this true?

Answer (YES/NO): YES